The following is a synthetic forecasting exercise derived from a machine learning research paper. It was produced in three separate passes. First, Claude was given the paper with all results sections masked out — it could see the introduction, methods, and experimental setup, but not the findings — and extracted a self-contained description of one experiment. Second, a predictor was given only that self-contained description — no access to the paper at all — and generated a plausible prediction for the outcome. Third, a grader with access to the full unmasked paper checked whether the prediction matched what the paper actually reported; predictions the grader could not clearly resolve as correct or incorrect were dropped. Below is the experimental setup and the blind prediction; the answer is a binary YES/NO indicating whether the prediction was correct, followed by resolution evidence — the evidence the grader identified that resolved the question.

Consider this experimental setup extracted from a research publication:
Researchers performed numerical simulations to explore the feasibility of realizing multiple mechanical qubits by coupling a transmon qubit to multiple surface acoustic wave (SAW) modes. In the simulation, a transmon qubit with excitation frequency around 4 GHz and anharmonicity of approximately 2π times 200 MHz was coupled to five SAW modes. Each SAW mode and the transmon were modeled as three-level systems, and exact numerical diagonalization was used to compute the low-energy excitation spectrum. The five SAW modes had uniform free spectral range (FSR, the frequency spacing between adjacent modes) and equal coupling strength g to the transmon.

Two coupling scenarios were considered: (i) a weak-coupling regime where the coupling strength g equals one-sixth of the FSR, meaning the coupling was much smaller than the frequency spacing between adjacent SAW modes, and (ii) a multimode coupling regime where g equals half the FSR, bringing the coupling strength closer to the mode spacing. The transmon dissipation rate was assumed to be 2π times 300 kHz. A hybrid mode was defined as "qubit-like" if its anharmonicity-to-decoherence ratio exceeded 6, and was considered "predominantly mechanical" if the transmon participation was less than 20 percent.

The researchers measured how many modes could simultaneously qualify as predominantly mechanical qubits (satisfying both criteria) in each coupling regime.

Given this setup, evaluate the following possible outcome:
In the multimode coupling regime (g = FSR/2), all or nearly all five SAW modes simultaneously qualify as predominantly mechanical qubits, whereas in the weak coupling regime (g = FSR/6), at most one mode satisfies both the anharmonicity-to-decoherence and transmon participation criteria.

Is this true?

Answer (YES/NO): YES